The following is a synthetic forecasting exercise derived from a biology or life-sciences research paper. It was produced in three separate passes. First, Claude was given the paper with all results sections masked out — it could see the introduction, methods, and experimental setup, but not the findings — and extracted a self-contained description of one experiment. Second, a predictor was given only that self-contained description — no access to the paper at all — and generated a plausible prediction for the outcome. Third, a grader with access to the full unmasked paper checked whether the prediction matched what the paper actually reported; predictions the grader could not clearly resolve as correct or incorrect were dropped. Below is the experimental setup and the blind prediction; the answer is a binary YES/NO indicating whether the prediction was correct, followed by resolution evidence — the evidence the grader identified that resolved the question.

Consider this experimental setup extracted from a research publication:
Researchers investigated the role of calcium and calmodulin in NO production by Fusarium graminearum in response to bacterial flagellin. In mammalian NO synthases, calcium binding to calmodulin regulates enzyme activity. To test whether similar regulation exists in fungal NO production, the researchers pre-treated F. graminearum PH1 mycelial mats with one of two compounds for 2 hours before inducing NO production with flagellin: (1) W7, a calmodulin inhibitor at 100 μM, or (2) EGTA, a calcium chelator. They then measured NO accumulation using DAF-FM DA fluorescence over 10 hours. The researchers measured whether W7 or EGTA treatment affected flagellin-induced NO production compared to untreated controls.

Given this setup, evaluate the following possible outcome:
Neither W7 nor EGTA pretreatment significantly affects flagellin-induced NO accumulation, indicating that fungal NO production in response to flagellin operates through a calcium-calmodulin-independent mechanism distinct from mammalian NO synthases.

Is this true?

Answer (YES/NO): NO